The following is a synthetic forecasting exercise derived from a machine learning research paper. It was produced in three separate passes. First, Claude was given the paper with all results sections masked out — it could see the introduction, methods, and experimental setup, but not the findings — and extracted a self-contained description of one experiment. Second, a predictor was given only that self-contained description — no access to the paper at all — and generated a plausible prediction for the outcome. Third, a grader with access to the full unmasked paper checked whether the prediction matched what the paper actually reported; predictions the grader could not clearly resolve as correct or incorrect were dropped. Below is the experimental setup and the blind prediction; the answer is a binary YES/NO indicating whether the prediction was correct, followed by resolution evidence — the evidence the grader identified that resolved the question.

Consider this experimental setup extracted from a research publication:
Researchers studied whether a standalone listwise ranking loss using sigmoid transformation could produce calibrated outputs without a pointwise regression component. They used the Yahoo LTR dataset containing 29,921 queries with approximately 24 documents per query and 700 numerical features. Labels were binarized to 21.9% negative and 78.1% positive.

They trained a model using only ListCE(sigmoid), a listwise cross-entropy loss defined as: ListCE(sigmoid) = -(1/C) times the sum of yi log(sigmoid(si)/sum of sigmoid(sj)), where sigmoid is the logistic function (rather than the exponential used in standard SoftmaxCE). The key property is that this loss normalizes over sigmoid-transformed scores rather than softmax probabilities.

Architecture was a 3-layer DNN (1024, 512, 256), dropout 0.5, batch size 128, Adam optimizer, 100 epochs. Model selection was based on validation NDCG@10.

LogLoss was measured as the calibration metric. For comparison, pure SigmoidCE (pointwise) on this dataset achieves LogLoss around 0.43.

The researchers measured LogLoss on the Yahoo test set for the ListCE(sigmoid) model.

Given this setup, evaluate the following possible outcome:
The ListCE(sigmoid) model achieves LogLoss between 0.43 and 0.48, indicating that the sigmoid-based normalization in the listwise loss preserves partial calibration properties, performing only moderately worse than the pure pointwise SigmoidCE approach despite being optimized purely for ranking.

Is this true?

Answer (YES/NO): NO